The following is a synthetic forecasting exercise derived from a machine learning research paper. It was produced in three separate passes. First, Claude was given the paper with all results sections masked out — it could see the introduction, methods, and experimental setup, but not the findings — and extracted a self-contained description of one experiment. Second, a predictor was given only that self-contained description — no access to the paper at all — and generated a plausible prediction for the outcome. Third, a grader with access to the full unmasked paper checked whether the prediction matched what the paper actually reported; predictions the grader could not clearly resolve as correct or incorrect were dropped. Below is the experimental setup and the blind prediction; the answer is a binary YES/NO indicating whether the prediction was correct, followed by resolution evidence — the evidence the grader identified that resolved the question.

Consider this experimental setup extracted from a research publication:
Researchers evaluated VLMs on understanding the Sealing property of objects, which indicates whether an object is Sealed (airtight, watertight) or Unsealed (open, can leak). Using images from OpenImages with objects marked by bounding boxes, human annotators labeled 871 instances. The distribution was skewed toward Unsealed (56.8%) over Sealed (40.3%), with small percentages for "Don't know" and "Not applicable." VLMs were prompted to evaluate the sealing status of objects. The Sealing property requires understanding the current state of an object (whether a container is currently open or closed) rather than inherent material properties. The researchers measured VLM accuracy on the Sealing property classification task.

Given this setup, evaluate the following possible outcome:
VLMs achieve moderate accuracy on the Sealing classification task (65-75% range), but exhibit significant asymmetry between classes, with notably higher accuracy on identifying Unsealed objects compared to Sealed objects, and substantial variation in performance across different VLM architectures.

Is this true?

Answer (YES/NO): NO